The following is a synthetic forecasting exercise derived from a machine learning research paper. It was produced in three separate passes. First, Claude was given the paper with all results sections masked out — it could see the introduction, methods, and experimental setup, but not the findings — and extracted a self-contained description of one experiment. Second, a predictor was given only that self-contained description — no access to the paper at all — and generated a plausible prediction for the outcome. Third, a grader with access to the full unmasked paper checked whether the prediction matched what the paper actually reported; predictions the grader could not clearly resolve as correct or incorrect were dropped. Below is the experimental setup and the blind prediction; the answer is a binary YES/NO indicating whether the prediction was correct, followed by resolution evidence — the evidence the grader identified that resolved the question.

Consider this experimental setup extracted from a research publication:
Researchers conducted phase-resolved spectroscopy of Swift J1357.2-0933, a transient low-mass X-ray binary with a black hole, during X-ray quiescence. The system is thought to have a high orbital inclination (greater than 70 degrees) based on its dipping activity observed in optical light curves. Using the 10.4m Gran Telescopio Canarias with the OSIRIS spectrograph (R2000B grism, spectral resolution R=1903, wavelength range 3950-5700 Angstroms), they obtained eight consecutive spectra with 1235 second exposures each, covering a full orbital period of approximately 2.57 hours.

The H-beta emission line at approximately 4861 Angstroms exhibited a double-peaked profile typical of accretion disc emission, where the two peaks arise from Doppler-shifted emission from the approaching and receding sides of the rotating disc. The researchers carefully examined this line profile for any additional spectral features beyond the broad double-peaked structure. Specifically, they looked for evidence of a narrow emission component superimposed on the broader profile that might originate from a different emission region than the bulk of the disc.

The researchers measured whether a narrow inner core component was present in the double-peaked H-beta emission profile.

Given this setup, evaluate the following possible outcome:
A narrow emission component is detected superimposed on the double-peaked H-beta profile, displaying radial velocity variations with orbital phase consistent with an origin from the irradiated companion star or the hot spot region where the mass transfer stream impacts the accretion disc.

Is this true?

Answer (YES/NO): NO